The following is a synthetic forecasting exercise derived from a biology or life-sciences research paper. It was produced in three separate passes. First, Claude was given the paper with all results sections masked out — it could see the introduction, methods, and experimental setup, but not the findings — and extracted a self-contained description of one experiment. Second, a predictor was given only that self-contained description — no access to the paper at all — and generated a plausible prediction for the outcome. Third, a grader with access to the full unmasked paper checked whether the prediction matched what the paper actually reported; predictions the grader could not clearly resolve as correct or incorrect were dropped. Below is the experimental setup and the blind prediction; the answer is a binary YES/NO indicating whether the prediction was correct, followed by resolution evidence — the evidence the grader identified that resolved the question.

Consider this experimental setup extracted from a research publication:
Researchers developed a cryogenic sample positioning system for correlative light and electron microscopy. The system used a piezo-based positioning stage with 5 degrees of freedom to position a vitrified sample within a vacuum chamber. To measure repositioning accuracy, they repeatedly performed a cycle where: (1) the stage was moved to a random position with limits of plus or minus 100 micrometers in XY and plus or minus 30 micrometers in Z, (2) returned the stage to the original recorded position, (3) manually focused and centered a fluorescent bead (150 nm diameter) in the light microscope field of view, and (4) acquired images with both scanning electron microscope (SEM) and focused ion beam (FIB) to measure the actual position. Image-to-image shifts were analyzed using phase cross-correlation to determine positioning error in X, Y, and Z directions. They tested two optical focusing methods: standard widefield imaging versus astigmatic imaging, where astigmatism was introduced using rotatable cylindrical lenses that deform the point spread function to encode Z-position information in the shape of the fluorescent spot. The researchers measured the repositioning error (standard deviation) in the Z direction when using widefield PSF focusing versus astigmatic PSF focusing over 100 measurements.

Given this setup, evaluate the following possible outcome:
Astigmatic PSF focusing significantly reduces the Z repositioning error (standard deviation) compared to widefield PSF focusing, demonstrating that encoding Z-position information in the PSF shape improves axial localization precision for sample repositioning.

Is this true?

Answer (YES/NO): YES